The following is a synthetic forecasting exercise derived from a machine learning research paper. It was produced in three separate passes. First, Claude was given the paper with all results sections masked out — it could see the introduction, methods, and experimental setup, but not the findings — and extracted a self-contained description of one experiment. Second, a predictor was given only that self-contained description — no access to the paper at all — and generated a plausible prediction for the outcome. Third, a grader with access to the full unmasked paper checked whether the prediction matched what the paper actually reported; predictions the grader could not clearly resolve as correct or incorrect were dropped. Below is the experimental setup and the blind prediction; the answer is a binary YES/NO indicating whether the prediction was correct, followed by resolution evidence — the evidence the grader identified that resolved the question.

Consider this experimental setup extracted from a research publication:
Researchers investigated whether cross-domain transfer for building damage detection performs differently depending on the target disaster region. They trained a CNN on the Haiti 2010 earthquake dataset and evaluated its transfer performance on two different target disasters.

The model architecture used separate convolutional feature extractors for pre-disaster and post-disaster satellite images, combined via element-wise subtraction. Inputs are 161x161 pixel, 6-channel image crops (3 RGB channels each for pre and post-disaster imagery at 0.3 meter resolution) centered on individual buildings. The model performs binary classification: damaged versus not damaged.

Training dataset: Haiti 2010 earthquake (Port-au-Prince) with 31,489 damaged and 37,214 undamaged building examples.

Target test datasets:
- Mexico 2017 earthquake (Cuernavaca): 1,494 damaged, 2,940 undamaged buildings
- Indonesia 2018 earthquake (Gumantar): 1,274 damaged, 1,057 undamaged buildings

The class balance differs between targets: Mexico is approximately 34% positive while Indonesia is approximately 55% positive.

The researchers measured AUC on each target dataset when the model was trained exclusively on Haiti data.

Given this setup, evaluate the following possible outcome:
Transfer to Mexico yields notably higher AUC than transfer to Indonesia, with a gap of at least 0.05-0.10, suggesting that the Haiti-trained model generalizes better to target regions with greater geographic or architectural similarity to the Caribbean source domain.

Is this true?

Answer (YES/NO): NO